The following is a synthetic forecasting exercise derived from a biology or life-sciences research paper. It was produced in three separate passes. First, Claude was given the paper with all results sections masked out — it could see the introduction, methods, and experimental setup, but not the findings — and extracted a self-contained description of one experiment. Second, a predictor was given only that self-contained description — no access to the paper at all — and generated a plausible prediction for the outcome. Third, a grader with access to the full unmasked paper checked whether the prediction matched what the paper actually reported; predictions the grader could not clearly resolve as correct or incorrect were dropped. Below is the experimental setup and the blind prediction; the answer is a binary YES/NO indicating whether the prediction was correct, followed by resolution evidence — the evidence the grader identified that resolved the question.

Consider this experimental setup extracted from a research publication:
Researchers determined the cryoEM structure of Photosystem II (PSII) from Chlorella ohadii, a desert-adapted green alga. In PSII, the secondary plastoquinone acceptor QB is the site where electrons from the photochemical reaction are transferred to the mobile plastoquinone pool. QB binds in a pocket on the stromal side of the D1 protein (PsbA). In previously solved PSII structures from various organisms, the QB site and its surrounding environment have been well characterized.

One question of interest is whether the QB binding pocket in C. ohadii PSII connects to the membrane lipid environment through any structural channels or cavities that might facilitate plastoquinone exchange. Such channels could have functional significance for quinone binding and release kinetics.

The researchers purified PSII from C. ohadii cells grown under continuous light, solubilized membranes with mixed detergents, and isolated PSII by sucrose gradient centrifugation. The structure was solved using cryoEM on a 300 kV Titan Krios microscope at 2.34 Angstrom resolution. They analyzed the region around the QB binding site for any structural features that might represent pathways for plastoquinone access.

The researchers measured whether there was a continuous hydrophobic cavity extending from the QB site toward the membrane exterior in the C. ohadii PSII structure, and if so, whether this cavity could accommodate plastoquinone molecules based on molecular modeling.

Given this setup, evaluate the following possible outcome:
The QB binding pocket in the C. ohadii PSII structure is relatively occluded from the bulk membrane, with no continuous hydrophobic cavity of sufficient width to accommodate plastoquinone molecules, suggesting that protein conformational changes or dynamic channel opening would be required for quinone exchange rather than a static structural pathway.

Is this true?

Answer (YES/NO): NO